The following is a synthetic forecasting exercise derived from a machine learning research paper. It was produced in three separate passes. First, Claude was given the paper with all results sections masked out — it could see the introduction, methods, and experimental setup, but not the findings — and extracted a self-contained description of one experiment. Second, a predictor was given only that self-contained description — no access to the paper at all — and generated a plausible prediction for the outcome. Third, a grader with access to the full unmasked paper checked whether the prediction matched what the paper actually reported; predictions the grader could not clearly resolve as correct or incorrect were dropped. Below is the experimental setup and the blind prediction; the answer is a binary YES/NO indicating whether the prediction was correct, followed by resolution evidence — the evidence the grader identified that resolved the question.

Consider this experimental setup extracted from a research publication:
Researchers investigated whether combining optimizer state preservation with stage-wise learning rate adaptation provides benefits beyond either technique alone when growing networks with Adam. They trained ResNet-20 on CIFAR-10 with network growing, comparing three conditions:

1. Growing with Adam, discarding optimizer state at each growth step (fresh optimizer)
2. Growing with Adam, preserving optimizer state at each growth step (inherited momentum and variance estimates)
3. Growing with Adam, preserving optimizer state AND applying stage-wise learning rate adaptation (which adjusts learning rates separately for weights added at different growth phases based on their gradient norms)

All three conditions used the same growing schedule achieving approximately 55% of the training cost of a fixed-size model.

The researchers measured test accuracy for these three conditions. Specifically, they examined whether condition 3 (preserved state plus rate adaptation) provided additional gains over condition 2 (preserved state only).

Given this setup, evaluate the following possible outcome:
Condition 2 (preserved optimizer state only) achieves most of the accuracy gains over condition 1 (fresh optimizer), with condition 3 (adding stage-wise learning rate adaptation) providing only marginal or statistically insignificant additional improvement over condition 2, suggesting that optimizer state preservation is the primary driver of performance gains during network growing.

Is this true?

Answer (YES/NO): NO